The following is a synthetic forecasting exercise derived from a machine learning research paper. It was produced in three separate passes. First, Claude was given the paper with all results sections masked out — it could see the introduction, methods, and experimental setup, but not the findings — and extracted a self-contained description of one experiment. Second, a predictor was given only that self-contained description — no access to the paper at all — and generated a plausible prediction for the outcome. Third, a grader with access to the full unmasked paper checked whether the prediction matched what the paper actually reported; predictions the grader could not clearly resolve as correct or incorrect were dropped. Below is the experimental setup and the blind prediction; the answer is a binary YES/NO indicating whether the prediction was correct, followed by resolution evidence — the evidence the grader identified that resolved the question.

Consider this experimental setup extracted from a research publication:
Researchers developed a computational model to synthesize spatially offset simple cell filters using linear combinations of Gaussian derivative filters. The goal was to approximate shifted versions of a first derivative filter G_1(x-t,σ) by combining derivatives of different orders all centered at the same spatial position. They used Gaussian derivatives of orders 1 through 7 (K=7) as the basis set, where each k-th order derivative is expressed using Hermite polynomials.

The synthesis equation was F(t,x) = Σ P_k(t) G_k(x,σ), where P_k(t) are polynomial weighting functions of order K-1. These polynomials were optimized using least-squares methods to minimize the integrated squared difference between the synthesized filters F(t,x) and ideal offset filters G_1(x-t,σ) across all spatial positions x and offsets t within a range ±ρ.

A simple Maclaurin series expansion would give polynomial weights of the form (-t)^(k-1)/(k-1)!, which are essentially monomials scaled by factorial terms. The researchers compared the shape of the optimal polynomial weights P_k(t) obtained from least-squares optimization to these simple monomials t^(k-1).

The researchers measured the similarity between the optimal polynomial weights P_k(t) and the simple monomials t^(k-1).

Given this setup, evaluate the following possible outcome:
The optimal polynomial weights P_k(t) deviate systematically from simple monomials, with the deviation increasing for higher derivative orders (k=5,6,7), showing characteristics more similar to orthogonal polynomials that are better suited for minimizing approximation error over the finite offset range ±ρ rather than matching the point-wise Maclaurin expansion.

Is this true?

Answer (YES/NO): NO